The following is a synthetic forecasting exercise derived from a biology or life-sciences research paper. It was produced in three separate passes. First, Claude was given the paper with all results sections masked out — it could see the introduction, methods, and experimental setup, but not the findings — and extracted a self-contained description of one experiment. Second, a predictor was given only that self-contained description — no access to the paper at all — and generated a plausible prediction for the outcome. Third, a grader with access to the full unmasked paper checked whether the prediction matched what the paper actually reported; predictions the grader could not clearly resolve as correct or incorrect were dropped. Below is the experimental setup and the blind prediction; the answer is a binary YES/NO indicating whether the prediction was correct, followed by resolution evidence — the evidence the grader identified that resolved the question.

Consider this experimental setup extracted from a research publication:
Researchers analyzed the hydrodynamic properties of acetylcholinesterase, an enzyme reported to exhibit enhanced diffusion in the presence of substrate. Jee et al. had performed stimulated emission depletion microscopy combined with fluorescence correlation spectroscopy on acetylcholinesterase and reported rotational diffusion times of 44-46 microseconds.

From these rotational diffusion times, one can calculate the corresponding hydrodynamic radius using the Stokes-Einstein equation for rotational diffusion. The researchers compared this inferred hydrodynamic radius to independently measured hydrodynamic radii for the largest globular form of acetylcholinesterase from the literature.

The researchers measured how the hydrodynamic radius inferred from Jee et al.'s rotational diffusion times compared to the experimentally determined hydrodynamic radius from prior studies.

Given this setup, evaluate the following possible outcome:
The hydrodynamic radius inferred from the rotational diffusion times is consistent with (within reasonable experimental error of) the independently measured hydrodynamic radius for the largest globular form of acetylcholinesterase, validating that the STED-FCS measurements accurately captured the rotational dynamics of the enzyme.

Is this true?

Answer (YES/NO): NO